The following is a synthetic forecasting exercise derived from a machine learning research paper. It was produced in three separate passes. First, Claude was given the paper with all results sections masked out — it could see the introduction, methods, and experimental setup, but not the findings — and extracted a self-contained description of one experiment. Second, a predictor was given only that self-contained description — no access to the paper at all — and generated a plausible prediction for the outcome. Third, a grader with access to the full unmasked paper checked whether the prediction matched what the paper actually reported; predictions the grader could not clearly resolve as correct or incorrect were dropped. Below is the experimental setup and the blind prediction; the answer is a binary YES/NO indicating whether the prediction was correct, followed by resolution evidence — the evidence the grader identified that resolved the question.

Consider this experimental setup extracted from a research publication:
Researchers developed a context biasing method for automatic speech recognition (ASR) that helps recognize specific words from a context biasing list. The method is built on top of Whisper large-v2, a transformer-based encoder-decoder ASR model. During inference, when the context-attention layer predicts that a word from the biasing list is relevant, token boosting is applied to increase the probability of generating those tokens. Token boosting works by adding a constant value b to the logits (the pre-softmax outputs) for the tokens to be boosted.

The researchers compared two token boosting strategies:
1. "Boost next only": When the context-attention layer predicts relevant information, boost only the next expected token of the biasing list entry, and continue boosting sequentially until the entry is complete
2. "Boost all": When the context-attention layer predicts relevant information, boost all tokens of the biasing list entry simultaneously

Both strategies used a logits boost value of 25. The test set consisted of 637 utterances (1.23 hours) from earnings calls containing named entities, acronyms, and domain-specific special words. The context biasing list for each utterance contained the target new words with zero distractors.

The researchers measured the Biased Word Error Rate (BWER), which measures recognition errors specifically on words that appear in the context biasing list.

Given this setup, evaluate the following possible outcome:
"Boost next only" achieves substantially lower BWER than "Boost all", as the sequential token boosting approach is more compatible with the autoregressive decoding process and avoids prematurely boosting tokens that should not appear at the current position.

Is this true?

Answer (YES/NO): YES